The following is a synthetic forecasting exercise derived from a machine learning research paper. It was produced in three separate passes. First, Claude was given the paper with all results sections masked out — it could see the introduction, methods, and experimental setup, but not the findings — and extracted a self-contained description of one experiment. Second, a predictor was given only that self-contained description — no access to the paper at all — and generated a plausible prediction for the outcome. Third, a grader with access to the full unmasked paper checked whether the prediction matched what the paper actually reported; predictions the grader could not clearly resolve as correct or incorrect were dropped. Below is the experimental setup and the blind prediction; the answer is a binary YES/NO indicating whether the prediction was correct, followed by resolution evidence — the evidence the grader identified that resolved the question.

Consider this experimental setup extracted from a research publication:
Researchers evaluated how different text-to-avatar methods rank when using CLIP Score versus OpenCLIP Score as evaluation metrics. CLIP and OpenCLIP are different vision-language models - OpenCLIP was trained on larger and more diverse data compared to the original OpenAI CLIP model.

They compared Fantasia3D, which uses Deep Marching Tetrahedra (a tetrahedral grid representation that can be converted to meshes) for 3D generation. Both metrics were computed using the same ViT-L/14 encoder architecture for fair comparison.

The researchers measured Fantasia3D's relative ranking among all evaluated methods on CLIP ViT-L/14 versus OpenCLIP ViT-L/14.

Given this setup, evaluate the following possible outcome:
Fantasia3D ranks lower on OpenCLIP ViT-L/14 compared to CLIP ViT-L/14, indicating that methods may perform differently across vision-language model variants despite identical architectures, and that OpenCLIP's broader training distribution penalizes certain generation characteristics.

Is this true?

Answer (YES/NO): NO